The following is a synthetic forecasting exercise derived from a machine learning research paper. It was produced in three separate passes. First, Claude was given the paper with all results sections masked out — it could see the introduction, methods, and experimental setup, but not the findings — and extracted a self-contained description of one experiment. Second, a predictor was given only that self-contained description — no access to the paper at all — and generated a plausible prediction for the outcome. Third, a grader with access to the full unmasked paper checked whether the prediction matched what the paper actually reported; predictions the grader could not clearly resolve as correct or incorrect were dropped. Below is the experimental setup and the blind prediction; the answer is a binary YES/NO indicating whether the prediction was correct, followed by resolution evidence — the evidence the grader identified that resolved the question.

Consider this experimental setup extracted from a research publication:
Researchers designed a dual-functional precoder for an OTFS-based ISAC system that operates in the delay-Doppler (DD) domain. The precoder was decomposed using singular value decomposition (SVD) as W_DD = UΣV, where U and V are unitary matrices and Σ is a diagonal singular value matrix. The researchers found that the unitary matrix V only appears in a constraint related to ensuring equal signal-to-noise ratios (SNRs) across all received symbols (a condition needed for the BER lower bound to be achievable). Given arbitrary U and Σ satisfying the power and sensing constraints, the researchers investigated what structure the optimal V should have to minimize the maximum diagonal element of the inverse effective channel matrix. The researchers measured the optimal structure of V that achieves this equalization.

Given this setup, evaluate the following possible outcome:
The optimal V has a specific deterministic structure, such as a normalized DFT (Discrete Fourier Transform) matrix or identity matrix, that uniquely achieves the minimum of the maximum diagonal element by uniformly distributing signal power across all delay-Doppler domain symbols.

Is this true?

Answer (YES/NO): NO